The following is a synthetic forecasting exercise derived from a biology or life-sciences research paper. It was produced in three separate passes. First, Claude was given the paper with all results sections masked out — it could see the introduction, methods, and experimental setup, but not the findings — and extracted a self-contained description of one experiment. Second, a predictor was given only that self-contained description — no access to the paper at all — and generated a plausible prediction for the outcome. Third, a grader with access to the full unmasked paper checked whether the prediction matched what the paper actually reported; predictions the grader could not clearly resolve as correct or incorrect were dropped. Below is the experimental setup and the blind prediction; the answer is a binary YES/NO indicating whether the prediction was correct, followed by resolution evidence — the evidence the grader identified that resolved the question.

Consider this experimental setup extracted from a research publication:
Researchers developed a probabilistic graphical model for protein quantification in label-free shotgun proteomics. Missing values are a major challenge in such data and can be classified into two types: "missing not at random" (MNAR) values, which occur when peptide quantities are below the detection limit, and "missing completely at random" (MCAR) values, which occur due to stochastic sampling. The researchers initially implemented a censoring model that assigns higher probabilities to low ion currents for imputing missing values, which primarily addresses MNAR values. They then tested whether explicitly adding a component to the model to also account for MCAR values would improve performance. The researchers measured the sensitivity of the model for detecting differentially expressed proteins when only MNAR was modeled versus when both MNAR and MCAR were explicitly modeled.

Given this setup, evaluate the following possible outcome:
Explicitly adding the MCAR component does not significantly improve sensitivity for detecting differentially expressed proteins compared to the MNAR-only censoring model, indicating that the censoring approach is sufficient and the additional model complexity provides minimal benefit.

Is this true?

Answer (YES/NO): NO